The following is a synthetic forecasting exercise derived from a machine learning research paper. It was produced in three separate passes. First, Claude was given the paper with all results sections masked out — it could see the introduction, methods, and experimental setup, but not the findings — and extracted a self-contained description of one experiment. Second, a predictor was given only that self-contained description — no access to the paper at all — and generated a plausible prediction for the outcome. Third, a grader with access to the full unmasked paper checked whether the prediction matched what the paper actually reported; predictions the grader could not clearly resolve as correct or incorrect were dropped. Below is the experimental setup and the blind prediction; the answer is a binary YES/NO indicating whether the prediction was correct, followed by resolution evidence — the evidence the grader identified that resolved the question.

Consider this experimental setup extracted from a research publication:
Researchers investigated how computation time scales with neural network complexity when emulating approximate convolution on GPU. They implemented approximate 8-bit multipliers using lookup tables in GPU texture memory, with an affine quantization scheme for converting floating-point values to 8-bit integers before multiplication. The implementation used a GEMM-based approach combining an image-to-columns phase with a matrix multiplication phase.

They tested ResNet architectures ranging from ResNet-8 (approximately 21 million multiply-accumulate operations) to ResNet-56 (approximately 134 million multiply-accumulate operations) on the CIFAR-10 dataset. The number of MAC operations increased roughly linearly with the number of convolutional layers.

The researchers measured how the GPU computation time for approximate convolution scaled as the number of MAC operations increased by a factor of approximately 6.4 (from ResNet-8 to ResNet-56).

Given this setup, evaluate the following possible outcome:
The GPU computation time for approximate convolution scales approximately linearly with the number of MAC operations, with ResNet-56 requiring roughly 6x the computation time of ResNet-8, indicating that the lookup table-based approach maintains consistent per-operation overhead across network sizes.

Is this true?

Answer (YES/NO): NO